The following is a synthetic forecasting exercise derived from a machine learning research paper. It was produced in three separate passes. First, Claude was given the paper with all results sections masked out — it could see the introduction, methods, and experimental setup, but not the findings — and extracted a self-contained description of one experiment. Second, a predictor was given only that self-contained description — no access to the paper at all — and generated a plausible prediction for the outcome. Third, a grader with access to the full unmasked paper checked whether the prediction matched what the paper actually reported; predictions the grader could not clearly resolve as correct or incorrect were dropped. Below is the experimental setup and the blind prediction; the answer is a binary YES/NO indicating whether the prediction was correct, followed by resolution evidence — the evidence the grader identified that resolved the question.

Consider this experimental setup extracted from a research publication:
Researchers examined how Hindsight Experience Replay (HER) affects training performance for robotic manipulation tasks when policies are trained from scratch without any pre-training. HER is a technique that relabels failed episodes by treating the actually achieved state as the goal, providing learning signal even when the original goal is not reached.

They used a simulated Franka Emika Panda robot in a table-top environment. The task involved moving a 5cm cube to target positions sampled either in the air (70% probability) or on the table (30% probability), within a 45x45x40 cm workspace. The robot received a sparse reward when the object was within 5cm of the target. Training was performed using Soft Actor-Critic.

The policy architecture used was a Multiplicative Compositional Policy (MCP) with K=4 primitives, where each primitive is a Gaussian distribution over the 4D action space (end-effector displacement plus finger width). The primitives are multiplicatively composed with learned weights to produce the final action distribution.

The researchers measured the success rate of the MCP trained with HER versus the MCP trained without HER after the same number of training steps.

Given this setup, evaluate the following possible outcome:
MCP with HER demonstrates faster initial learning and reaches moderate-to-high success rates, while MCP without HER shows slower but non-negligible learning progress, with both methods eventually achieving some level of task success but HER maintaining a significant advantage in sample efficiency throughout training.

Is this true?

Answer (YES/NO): NO